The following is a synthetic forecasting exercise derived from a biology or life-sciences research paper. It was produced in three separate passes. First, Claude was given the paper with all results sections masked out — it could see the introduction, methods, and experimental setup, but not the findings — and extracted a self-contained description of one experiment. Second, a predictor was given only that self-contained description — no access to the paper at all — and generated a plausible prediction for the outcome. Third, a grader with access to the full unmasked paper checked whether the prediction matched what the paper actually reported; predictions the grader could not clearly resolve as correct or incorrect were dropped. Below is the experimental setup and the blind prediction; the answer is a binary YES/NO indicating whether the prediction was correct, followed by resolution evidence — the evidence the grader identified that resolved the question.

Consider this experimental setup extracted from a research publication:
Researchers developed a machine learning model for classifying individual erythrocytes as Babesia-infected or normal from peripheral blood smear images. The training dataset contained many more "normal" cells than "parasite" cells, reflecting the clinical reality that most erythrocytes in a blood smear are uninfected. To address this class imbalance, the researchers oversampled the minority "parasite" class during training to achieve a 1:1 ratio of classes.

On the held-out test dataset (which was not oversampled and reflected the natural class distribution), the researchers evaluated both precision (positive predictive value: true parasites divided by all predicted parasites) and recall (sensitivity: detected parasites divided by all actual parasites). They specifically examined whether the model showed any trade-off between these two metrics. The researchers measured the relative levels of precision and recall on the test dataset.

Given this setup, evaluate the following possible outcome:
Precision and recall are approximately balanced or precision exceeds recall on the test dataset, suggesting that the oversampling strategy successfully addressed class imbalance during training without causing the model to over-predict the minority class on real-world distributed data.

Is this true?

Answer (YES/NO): NO